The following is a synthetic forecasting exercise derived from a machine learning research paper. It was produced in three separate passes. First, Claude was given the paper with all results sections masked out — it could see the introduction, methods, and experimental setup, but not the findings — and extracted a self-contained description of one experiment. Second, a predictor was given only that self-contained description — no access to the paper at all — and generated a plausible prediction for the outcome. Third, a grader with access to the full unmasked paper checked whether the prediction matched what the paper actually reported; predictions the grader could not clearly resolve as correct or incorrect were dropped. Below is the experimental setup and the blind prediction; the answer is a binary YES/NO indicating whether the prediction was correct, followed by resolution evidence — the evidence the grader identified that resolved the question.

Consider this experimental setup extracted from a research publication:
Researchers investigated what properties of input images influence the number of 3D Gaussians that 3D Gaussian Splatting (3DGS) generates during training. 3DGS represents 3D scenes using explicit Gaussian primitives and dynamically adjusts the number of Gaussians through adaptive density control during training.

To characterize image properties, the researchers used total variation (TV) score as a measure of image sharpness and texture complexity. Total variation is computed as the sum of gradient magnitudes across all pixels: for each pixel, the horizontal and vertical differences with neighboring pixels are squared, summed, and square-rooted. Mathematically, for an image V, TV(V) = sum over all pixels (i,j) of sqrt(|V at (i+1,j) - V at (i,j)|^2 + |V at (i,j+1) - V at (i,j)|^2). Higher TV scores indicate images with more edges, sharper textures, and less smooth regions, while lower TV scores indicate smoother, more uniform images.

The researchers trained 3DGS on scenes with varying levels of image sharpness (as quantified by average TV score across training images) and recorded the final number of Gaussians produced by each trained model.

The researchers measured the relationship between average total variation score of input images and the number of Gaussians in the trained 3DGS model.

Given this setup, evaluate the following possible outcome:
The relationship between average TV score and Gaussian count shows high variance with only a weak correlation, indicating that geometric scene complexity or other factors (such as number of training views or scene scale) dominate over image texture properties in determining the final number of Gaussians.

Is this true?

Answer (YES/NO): NO